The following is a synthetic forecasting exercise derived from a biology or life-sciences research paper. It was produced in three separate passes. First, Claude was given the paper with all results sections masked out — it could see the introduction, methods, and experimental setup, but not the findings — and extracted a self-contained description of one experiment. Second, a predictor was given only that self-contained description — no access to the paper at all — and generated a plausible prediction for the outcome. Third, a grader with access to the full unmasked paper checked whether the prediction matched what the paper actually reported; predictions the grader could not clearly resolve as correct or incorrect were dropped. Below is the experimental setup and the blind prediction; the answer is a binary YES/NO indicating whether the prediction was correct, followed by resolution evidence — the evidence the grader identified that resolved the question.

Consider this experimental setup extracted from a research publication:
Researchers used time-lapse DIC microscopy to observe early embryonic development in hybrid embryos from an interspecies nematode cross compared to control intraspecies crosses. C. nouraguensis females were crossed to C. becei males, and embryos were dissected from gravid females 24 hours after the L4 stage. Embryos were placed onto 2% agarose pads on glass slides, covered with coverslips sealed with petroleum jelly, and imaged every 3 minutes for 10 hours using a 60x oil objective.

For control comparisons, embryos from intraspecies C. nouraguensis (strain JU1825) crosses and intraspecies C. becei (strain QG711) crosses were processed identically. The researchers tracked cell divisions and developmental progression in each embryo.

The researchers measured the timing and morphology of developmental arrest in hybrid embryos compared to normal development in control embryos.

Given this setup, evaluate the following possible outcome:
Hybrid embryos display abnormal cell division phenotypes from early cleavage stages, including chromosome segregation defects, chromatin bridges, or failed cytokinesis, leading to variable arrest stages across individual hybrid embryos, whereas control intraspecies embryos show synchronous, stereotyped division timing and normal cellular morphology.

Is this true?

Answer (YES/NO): YES